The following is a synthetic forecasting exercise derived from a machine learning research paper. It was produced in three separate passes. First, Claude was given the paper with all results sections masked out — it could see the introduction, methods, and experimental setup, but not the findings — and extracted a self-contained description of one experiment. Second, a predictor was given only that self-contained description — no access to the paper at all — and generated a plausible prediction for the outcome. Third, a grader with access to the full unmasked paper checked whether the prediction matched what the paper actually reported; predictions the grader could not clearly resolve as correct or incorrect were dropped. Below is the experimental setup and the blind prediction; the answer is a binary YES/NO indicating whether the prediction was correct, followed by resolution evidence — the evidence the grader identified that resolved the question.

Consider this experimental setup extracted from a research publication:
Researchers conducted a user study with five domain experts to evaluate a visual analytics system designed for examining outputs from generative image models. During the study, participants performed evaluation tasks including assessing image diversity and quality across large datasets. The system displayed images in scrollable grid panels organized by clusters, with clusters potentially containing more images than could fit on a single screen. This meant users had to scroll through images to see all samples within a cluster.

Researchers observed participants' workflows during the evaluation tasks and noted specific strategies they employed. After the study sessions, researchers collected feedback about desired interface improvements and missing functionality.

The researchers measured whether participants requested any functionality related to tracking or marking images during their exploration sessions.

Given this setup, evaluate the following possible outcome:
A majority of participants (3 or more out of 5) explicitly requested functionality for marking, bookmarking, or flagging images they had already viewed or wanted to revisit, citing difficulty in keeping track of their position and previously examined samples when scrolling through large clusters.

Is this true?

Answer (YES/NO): NO